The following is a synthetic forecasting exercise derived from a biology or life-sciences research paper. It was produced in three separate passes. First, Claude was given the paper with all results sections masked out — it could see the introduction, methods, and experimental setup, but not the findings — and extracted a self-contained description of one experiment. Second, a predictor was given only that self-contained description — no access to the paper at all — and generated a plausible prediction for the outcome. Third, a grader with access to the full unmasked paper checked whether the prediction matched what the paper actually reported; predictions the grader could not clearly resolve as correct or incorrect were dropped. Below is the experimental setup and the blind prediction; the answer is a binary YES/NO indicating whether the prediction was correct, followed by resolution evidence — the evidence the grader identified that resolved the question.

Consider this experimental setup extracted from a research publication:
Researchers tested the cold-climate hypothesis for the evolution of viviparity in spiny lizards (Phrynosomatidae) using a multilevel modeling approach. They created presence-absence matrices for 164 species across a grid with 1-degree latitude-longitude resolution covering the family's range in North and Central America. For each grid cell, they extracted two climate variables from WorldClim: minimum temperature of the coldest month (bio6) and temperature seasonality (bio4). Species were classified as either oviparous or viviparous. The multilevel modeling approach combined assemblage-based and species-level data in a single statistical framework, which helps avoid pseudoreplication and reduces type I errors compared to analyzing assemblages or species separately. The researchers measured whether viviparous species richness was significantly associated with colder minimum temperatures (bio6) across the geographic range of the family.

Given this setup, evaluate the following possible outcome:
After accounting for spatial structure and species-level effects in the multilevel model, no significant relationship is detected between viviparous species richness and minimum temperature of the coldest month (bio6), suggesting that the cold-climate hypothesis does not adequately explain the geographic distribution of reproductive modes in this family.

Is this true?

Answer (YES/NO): NO